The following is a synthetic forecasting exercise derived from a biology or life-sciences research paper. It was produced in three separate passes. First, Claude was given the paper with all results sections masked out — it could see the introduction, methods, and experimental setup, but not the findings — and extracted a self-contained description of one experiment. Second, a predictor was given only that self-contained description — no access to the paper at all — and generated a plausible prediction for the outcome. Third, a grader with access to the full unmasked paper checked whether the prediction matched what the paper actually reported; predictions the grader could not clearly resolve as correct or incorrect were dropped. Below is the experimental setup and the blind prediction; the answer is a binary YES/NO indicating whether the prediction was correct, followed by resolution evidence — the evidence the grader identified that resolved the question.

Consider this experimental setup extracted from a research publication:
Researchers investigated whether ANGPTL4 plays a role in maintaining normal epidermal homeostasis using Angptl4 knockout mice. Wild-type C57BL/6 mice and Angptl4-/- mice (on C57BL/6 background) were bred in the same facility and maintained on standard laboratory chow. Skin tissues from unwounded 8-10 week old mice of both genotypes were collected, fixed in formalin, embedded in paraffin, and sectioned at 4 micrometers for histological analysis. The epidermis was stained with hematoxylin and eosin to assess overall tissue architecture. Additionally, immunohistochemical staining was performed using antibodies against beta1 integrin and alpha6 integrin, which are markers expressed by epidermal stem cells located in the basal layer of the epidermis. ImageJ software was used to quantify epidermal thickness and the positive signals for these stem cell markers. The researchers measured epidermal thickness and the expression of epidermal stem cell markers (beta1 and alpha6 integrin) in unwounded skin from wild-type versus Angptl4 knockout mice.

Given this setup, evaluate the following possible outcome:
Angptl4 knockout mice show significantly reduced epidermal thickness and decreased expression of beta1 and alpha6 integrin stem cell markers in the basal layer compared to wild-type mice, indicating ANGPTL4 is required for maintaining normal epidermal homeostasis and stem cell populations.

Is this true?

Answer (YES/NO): NO